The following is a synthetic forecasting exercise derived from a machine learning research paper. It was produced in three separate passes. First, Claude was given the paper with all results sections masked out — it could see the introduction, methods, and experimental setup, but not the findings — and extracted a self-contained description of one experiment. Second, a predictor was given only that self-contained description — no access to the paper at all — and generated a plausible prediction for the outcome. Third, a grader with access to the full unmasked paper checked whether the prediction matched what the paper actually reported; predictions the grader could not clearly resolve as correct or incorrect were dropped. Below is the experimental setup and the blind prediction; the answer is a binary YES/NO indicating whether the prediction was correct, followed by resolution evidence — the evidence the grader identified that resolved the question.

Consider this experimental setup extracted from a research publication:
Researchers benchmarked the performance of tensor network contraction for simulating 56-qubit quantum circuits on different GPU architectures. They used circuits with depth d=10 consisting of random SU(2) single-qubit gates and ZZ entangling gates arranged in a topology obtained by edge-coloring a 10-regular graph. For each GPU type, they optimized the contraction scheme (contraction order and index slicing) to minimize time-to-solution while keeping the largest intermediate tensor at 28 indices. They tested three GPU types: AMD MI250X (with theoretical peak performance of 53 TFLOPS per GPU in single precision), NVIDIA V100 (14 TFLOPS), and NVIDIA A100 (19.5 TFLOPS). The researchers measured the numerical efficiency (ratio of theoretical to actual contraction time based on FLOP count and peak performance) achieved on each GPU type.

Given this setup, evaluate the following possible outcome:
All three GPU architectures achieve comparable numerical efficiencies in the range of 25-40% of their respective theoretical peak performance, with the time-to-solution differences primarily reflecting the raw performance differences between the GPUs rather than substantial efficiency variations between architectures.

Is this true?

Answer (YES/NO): NO